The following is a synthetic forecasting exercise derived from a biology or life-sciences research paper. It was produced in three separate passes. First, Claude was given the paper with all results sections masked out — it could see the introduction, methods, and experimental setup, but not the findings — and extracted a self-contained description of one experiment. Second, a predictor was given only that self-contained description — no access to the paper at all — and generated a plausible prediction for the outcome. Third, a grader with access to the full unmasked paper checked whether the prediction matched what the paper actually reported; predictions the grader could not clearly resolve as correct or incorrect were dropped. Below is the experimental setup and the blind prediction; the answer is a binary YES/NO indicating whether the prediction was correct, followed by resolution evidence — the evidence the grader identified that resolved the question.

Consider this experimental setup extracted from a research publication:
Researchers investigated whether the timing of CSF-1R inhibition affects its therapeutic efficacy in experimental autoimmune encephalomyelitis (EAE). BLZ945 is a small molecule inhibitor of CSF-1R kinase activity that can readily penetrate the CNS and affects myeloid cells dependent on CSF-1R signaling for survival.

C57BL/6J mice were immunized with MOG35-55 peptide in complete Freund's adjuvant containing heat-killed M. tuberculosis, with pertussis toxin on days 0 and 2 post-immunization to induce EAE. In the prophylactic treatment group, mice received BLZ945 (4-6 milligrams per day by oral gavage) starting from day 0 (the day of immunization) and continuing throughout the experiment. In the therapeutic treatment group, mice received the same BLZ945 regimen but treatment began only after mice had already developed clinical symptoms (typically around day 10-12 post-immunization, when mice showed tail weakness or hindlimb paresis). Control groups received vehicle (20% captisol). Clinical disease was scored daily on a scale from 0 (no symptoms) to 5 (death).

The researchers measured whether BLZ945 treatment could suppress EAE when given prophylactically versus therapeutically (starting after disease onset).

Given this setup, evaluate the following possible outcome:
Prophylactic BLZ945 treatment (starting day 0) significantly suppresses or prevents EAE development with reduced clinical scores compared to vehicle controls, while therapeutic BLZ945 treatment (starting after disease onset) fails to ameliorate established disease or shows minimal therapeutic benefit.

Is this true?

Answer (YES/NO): NO